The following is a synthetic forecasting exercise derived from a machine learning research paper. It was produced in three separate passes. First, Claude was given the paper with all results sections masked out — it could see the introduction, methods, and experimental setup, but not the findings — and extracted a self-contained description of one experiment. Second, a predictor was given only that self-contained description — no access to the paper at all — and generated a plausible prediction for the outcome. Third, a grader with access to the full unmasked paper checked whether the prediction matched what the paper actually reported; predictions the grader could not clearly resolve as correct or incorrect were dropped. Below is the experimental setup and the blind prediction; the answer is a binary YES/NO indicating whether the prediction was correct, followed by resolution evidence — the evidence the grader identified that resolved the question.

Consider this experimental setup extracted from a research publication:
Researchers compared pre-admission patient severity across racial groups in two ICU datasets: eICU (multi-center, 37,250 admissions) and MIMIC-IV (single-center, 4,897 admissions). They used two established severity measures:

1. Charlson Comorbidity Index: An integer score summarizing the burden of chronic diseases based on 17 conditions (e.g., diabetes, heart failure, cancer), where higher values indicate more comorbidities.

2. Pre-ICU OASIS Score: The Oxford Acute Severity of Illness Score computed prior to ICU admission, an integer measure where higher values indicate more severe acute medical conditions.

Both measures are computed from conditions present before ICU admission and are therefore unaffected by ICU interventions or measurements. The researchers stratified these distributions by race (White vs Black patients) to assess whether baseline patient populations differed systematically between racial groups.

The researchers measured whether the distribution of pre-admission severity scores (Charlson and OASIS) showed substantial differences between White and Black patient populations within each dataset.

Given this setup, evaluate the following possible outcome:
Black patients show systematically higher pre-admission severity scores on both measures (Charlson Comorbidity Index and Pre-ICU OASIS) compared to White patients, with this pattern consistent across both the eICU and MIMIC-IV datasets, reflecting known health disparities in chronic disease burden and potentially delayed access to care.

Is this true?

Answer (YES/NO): NO